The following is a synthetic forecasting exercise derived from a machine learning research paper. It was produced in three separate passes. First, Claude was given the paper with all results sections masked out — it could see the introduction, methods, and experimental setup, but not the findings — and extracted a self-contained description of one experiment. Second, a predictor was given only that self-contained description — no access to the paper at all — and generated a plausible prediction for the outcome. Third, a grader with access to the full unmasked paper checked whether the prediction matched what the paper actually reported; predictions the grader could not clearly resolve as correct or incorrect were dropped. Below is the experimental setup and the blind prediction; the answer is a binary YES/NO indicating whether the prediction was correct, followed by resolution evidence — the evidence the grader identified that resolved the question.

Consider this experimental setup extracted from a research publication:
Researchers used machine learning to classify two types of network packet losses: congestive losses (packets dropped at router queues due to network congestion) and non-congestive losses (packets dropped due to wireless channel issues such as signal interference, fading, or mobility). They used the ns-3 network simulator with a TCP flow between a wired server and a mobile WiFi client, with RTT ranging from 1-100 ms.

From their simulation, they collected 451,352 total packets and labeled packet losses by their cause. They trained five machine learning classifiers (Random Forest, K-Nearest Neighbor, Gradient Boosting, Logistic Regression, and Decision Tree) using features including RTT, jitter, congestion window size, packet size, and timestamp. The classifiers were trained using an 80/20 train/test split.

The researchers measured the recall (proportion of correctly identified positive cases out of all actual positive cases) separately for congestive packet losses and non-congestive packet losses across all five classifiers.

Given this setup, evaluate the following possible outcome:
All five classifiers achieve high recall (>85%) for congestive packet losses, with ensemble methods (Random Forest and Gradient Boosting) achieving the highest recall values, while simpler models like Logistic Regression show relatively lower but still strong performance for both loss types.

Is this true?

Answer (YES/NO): NO